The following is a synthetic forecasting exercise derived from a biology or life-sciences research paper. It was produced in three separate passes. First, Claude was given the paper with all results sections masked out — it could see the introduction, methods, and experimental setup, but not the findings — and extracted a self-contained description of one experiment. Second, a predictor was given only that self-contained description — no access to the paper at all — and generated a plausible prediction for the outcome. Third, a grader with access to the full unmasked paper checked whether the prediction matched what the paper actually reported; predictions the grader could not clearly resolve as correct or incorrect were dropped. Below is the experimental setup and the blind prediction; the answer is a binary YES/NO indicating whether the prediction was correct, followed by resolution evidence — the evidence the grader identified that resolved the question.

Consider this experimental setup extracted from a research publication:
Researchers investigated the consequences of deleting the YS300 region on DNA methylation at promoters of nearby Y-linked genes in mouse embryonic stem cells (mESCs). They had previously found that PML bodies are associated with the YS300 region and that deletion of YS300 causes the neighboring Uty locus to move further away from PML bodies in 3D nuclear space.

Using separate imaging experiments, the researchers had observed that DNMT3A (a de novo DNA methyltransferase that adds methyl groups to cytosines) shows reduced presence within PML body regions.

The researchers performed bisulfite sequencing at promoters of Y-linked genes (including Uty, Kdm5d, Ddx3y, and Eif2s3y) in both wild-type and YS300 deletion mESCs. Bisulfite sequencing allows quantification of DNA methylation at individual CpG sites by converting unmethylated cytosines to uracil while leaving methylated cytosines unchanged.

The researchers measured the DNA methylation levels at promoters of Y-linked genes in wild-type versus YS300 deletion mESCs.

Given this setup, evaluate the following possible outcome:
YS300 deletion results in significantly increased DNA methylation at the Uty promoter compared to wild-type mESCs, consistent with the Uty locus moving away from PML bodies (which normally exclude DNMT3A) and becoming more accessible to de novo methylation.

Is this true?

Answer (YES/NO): YES